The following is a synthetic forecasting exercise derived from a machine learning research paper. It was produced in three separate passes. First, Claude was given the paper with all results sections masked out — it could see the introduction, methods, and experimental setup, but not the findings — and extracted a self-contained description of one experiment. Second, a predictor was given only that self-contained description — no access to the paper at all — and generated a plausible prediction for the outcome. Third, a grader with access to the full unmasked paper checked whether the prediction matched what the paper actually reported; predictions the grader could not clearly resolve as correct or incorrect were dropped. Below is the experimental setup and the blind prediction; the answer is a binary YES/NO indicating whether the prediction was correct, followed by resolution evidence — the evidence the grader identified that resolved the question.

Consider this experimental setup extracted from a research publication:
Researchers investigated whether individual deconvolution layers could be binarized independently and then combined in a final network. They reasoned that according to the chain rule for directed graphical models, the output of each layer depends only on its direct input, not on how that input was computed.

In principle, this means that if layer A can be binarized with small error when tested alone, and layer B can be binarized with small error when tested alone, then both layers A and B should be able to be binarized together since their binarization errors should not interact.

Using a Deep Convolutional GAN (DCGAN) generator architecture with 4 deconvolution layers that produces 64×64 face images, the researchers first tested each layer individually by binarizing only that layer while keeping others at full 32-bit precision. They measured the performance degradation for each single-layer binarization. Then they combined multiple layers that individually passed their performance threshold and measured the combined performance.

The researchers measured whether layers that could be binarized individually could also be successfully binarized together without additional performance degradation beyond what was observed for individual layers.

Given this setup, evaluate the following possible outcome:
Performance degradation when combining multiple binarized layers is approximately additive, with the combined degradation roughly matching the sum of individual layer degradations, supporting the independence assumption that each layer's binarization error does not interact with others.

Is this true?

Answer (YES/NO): NO